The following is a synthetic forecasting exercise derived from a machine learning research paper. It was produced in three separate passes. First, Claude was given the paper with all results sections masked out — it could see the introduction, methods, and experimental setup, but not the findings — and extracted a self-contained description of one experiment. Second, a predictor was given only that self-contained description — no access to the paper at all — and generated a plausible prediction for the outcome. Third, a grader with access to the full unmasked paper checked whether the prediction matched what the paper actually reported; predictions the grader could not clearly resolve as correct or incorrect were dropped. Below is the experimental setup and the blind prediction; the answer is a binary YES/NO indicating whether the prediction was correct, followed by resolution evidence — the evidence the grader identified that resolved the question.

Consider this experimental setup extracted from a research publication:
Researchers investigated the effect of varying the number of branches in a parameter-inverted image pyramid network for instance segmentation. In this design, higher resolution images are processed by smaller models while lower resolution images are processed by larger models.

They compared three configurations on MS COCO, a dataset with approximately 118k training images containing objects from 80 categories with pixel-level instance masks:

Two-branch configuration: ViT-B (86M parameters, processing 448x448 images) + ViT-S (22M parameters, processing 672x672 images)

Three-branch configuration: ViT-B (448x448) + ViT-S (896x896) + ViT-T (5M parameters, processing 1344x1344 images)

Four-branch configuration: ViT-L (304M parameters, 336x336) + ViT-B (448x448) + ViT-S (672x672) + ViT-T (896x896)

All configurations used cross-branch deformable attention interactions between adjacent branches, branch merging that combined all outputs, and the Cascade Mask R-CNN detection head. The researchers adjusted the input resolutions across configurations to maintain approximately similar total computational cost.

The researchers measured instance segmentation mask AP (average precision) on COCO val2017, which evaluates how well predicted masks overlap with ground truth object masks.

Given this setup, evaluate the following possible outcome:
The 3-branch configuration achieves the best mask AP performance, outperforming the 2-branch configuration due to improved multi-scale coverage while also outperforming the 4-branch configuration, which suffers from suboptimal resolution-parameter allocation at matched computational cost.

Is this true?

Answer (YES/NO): NO